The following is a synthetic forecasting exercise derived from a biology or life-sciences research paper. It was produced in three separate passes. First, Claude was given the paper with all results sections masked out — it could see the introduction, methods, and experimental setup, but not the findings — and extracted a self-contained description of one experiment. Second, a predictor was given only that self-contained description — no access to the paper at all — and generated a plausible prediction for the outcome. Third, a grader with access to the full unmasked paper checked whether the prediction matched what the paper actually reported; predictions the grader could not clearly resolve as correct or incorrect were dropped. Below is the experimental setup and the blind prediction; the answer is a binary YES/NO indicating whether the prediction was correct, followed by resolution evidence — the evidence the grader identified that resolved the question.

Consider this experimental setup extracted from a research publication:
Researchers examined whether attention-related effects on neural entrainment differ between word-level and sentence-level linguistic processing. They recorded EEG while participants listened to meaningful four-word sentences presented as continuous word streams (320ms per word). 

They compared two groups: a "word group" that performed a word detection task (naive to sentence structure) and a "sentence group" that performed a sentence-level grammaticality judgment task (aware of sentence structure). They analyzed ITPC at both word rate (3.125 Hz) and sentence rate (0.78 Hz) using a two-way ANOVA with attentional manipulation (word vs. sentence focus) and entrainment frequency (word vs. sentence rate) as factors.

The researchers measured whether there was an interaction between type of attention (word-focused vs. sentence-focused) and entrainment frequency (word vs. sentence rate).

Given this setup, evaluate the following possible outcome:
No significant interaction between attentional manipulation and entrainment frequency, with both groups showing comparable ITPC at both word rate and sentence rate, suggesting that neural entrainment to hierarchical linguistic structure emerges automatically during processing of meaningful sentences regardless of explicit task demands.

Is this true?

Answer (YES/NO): NO